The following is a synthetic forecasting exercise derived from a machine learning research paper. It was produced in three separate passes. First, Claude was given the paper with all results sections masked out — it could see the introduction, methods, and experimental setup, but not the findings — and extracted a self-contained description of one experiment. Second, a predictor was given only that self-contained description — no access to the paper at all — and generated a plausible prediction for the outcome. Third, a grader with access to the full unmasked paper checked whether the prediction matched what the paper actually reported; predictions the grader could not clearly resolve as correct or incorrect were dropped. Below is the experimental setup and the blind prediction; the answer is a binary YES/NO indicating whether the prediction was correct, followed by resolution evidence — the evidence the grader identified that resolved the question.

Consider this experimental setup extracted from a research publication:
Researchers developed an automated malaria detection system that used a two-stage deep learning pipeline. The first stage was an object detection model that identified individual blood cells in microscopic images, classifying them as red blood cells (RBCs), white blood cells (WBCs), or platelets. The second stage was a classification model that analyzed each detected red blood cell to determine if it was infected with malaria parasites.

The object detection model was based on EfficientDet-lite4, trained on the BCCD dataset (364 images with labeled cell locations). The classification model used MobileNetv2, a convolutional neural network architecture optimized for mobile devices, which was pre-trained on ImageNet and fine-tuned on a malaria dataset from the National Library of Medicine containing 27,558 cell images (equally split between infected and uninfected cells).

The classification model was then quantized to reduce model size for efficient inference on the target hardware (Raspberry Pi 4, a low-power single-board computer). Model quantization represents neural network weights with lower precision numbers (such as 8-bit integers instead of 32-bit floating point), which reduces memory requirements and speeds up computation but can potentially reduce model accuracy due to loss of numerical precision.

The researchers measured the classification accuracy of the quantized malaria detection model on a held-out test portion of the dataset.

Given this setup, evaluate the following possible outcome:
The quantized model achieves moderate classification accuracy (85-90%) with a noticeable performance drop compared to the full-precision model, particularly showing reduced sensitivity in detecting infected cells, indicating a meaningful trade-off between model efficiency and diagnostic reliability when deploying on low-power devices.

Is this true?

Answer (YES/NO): NO